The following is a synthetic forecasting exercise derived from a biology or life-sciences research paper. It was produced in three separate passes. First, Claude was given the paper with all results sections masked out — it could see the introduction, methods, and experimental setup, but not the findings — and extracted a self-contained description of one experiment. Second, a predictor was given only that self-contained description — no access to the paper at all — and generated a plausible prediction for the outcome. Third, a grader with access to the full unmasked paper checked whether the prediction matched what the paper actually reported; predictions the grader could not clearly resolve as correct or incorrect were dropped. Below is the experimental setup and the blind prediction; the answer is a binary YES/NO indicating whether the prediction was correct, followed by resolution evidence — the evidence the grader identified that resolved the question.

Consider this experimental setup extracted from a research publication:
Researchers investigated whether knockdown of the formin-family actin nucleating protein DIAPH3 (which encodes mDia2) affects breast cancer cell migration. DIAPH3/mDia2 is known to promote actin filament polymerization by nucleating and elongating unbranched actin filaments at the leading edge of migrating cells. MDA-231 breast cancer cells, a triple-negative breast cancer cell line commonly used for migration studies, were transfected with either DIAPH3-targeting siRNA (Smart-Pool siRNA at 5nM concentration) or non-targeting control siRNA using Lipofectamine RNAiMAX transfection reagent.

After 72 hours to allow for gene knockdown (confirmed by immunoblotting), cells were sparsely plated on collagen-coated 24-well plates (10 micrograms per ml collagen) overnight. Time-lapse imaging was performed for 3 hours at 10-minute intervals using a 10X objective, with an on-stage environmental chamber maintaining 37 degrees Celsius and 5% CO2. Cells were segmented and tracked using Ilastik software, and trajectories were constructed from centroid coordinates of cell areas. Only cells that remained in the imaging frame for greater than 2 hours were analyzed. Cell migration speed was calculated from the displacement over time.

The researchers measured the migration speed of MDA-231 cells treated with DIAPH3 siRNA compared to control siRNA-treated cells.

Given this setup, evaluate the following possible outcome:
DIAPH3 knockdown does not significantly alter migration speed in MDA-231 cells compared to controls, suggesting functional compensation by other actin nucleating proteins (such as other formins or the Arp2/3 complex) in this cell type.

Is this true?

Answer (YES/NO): NO